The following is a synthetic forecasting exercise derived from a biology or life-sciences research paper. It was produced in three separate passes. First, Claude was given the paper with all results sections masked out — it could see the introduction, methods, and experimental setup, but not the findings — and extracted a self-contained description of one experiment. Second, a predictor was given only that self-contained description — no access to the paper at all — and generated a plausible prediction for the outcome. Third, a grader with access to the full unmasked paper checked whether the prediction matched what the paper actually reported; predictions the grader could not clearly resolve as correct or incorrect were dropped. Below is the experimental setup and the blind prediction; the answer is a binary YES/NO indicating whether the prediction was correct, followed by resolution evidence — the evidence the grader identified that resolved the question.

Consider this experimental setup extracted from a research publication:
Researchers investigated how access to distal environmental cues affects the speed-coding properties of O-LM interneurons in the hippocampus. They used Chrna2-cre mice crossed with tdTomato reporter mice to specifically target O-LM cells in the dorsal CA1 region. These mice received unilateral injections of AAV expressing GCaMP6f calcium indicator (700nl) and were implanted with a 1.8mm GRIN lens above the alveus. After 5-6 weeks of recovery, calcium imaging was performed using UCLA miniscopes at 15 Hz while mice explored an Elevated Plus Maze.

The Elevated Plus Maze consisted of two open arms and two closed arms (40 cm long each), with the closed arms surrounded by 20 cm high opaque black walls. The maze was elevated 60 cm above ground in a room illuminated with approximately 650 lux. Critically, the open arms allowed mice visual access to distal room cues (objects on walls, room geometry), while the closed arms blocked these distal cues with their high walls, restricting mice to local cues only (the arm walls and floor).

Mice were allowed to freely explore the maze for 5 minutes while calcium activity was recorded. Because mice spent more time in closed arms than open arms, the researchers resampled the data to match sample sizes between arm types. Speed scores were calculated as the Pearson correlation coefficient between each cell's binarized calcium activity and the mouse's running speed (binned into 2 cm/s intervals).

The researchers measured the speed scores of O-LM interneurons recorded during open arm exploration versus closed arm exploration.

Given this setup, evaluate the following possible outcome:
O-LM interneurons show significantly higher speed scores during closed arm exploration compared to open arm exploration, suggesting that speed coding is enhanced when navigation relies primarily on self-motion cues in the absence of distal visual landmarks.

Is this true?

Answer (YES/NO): YES